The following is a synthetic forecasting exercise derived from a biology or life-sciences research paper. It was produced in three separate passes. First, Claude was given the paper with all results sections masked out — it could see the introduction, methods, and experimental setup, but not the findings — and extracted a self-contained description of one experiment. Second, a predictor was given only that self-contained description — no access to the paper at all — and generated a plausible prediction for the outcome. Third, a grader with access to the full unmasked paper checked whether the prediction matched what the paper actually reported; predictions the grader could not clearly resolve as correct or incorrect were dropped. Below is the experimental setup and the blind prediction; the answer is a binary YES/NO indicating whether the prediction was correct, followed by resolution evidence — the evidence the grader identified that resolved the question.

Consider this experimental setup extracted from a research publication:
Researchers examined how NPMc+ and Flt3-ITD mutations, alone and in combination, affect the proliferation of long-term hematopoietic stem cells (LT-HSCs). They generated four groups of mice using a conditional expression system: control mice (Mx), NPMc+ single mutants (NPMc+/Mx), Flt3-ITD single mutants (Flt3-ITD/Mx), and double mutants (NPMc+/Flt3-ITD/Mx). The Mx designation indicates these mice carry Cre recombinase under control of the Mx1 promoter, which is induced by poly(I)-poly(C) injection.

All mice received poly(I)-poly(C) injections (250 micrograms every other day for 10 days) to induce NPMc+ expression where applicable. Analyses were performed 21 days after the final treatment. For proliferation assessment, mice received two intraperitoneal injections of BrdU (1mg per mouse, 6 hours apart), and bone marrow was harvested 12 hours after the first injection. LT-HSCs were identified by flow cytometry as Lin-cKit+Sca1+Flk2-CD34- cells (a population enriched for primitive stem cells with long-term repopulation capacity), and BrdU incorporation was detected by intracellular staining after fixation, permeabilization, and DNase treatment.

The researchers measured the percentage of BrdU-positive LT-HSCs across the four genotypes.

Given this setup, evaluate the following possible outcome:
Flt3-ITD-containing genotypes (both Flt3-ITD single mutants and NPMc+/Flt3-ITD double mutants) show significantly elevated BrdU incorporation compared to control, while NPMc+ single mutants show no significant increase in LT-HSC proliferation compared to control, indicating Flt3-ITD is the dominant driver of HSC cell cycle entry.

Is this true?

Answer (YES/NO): NO